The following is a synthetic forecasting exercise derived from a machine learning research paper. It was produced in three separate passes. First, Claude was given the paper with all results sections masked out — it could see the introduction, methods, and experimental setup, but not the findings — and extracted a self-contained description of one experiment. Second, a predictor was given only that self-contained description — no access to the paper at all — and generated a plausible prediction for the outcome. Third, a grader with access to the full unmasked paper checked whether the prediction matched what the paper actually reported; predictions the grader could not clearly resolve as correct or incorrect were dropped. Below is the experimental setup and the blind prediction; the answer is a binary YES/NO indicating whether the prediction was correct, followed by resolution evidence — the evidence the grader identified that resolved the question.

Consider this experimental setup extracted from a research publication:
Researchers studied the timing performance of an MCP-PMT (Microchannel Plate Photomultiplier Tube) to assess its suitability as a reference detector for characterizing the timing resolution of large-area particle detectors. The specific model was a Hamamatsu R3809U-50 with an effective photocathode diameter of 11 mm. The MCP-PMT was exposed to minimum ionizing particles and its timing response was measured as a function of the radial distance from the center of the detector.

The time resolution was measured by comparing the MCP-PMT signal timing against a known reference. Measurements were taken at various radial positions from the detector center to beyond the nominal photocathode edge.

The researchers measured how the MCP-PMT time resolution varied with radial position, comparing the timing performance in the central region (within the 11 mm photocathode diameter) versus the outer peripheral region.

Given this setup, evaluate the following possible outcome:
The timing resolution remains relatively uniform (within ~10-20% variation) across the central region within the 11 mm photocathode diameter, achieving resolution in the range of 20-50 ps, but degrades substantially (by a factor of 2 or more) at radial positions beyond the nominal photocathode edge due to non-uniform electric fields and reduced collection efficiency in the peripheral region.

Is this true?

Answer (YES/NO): NO